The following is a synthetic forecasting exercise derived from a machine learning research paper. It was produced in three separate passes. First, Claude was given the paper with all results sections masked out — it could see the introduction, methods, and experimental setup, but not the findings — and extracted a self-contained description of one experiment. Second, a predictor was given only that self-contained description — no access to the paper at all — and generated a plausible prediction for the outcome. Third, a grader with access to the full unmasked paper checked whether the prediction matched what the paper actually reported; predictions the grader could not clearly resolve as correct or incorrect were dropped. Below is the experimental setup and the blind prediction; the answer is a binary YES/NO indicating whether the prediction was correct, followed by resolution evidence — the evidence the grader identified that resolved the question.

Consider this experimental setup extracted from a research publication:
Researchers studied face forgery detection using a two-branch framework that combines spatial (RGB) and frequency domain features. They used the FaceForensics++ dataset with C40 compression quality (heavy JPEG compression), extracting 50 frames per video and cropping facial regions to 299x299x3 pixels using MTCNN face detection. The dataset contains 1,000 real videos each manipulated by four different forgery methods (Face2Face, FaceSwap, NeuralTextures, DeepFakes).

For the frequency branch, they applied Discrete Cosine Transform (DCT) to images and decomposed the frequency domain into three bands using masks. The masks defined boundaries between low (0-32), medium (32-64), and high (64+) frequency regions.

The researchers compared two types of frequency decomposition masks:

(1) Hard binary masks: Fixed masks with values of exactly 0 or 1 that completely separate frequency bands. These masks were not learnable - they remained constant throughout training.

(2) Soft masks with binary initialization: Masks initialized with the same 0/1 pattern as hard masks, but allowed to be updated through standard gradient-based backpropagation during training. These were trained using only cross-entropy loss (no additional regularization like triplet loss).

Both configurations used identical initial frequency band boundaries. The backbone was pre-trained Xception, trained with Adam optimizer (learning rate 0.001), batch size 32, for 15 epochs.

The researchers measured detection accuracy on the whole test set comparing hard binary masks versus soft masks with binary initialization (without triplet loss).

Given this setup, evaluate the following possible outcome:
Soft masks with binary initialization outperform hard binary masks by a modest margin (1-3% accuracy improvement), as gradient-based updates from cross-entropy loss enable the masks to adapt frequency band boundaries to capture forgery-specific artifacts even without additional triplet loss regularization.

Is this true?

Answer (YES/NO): YES